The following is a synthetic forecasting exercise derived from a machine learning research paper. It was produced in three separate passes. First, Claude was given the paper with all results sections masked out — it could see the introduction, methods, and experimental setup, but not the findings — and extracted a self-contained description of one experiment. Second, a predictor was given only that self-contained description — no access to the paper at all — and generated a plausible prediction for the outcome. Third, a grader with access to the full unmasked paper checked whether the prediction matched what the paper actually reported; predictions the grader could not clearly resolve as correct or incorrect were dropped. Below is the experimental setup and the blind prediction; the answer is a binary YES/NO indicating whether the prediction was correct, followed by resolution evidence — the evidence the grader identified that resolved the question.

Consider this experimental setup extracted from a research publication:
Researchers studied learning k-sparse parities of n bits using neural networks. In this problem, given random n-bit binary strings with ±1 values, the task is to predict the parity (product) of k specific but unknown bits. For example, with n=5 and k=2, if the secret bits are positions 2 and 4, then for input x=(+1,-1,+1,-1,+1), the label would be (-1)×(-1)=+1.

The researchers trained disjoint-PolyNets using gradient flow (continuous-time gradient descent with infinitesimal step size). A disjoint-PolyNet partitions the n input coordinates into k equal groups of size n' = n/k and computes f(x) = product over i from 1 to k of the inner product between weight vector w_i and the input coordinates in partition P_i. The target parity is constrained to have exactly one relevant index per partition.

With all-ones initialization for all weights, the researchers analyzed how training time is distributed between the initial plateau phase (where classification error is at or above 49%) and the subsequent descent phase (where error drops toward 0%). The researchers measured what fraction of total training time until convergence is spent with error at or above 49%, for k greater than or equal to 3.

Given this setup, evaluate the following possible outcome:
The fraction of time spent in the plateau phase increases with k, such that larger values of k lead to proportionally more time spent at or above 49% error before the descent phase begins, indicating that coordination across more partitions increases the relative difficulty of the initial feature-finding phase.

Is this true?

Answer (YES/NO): YES